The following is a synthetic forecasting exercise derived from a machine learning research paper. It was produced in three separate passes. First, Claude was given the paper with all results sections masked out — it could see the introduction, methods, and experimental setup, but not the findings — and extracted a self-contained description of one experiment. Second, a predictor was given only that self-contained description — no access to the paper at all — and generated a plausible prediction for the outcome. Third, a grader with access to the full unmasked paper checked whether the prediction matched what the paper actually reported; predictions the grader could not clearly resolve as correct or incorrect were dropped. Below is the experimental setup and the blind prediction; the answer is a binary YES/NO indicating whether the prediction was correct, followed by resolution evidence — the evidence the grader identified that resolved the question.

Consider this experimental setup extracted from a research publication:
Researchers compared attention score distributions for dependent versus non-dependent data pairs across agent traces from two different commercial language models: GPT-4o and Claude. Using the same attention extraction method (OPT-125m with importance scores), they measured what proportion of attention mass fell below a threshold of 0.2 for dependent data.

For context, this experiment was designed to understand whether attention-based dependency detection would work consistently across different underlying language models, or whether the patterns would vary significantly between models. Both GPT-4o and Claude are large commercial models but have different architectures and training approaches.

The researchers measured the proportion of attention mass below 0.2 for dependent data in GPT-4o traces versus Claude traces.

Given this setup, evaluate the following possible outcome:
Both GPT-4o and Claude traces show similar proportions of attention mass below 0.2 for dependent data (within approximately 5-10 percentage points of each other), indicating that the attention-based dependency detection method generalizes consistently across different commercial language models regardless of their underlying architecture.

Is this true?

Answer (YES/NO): NO